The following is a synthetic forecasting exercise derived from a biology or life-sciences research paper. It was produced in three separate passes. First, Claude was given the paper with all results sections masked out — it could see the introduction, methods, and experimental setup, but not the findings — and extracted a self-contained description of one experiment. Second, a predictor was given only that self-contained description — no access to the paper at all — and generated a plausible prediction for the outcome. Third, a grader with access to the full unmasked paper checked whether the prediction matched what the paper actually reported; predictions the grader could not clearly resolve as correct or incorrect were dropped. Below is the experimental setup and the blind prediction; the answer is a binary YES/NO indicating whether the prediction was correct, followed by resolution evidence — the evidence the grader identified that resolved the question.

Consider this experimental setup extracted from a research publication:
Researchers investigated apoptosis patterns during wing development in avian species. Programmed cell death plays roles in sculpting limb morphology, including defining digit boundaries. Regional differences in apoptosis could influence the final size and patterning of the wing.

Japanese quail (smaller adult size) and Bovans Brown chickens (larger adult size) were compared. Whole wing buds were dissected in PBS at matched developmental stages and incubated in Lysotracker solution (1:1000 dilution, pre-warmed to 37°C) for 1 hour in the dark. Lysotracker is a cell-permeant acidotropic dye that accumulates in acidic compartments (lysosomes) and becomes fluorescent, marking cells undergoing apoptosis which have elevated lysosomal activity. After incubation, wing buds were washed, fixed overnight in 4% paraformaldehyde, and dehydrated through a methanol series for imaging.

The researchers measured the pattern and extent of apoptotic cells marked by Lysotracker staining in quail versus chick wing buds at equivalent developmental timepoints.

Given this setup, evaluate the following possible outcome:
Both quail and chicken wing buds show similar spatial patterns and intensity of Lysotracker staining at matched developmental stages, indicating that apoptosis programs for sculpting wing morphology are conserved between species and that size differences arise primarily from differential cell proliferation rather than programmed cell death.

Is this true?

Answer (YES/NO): NO